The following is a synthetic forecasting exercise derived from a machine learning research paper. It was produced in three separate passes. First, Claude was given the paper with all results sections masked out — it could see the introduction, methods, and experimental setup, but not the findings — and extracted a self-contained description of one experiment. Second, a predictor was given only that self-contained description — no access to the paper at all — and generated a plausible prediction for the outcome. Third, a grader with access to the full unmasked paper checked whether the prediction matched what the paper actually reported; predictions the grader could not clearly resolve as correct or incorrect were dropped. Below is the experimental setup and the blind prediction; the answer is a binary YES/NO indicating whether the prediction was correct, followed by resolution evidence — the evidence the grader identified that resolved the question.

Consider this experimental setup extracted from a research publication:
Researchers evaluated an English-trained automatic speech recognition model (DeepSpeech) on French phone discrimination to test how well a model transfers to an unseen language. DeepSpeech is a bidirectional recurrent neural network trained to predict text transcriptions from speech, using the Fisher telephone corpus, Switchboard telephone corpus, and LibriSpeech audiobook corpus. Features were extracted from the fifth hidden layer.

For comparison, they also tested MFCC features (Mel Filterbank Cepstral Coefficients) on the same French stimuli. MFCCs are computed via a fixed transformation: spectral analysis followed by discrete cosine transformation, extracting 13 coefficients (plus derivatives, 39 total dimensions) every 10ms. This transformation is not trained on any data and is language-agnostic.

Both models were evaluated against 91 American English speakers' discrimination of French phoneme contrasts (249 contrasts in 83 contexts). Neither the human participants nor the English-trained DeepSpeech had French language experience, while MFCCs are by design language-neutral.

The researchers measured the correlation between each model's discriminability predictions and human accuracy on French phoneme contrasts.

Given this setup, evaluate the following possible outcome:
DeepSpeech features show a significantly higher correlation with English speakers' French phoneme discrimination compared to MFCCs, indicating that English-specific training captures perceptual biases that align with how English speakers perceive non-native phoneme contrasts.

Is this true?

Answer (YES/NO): NO